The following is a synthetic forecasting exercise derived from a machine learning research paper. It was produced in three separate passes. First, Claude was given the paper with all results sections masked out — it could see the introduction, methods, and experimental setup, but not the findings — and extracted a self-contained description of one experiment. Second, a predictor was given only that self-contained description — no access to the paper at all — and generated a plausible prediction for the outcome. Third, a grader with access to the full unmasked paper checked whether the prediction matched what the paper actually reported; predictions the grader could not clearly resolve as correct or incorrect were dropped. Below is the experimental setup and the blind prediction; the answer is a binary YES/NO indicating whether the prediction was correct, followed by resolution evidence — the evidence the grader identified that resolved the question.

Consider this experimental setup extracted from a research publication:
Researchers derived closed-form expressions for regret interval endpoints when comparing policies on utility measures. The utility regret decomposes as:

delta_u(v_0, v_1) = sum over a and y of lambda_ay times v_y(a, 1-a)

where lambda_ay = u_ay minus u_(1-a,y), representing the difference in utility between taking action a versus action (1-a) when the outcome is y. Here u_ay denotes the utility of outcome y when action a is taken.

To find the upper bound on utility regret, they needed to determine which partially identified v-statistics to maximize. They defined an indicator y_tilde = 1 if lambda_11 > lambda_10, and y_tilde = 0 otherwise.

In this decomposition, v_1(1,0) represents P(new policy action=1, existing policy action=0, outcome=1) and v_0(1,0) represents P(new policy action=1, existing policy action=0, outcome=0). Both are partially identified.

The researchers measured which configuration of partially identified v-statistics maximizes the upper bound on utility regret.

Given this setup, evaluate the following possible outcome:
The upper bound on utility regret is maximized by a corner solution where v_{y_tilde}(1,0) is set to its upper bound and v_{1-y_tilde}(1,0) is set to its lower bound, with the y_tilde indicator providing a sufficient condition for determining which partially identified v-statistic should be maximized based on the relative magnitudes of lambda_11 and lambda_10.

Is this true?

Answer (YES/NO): YES